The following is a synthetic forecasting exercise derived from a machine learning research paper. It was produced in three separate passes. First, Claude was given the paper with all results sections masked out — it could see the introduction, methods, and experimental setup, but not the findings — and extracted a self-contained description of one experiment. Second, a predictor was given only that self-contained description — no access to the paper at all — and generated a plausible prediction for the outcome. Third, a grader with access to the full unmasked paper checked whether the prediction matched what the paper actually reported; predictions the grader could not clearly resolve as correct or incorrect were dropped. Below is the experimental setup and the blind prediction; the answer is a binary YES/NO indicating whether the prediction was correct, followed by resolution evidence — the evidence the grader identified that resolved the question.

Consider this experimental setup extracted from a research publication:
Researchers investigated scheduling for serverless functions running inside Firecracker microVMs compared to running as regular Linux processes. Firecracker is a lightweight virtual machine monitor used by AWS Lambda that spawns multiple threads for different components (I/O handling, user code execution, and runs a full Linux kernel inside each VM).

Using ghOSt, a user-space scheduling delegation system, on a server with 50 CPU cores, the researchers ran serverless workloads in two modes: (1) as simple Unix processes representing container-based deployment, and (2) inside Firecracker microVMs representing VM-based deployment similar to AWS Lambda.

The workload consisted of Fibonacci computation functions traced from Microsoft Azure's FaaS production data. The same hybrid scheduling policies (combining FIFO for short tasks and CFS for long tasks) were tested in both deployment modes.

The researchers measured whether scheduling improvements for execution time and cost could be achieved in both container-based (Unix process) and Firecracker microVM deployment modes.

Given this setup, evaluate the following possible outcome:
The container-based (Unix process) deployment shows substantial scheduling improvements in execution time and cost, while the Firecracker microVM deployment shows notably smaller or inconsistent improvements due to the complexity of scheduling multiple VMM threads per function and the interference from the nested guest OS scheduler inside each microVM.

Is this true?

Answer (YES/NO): NO